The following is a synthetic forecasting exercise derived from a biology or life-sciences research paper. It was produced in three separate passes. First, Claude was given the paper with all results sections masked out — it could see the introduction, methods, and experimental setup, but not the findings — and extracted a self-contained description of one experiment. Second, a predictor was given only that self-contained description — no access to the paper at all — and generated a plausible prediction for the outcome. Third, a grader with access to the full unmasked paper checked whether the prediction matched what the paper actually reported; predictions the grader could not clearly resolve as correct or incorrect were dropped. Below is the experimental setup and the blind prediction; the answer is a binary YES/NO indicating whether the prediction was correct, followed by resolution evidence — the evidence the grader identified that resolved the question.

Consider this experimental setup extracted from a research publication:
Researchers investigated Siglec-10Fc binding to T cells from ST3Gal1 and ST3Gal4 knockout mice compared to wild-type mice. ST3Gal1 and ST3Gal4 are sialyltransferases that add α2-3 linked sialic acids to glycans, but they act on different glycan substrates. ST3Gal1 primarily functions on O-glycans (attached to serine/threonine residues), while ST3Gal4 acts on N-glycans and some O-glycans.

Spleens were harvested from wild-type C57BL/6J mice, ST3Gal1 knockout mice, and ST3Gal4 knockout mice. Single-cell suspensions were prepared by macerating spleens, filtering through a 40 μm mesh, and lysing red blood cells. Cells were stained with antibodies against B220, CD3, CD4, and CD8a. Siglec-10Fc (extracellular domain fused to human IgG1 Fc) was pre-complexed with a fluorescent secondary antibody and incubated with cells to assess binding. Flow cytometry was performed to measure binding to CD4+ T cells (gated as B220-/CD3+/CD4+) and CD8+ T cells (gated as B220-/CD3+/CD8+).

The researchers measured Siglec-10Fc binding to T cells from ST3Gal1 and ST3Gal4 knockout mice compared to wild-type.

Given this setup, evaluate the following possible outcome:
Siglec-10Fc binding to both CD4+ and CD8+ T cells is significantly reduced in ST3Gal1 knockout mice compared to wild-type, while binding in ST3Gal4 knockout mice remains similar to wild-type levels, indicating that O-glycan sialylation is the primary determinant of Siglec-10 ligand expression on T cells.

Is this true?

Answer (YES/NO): NO